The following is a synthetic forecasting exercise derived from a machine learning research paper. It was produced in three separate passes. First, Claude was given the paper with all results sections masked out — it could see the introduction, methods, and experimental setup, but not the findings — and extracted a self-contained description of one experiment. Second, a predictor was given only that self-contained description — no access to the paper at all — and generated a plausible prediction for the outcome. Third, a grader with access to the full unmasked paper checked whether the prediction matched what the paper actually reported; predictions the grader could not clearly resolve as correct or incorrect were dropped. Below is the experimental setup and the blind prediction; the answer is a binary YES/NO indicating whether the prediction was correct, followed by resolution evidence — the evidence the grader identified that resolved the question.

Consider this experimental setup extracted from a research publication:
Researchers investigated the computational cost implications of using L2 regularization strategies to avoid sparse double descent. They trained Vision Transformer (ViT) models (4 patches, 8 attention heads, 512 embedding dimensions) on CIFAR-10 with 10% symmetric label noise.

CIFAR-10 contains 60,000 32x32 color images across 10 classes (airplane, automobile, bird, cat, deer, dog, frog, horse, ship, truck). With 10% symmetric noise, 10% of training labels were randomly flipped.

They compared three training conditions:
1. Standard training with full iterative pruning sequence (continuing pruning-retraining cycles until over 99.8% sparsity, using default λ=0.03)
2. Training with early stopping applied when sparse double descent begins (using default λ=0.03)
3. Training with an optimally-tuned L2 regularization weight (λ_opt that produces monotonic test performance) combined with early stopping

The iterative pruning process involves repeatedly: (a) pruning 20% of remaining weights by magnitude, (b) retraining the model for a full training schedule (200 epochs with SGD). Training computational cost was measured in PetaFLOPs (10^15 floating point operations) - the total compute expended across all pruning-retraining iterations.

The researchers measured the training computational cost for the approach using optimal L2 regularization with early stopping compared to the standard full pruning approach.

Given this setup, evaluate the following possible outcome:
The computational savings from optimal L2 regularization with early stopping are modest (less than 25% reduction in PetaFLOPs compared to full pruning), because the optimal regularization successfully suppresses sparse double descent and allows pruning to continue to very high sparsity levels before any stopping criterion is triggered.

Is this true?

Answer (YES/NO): NO